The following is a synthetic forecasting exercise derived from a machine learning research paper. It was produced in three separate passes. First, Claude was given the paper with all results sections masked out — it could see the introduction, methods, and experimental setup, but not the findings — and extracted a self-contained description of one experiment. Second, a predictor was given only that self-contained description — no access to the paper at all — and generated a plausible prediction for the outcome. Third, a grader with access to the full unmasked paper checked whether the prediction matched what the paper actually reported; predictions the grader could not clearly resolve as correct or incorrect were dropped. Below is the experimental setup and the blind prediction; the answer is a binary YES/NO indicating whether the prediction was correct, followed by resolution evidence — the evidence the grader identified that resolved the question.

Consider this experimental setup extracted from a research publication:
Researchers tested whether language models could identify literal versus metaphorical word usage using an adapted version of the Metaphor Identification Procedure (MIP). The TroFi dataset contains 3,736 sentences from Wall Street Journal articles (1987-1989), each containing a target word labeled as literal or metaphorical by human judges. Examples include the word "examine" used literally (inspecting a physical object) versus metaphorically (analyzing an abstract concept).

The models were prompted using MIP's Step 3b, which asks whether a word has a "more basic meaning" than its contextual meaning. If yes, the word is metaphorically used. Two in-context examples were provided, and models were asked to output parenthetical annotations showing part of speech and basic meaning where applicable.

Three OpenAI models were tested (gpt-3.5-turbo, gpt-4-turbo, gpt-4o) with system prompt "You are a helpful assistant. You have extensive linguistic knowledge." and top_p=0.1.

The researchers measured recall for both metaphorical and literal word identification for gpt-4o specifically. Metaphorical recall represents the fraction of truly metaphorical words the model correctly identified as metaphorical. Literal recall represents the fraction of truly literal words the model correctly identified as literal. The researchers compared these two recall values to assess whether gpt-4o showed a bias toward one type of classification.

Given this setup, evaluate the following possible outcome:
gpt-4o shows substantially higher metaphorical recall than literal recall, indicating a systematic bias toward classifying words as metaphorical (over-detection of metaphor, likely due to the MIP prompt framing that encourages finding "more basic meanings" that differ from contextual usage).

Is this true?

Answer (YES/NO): YES